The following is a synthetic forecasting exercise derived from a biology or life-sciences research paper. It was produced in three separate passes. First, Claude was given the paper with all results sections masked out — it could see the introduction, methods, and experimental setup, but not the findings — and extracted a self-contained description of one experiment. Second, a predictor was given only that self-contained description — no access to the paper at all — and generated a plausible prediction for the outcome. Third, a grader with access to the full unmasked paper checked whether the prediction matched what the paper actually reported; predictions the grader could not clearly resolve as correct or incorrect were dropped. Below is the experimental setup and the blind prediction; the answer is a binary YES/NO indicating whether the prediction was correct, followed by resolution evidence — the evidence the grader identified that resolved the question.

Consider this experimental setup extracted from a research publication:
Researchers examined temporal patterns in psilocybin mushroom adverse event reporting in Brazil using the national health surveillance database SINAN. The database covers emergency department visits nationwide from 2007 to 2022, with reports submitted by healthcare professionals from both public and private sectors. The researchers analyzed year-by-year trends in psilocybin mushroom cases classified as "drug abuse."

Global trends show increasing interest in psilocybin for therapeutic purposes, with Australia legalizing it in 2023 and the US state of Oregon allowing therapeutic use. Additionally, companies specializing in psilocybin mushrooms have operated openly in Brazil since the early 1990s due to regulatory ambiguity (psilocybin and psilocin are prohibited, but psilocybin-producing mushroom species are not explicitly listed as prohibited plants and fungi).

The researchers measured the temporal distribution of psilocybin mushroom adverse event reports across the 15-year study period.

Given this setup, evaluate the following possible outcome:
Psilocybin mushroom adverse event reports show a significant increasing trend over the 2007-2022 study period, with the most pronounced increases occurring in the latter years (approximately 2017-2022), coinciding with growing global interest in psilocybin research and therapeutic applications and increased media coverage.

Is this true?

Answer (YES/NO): NO